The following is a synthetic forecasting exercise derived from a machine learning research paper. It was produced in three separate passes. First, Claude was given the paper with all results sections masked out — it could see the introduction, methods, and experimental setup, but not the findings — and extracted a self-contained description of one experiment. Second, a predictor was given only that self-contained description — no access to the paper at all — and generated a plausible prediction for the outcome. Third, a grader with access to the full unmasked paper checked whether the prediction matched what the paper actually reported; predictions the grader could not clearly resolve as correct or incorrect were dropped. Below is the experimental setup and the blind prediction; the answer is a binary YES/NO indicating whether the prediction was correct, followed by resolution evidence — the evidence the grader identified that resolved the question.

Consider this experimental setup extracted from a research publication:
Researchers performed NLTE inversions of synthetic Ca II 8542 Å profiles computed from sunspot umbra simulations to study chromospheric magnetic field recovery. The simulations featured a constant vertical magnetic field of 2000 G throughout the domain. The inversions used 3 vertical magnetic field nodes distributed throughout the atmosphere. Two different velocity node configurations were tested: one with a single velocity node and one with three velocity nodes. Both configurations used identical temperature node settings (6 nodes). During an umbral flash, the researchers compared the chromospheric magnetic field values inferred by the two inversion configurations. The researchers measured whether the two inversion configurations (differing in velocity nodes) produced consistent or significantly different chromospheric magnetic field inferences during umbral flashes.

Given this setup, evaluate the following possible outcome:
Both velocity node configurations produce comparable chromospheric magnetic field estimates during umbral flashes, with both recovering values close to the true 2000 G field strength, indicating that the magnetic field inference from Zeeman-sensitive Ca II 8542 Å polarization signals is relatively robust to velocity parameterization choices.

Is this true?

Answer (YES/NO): NO